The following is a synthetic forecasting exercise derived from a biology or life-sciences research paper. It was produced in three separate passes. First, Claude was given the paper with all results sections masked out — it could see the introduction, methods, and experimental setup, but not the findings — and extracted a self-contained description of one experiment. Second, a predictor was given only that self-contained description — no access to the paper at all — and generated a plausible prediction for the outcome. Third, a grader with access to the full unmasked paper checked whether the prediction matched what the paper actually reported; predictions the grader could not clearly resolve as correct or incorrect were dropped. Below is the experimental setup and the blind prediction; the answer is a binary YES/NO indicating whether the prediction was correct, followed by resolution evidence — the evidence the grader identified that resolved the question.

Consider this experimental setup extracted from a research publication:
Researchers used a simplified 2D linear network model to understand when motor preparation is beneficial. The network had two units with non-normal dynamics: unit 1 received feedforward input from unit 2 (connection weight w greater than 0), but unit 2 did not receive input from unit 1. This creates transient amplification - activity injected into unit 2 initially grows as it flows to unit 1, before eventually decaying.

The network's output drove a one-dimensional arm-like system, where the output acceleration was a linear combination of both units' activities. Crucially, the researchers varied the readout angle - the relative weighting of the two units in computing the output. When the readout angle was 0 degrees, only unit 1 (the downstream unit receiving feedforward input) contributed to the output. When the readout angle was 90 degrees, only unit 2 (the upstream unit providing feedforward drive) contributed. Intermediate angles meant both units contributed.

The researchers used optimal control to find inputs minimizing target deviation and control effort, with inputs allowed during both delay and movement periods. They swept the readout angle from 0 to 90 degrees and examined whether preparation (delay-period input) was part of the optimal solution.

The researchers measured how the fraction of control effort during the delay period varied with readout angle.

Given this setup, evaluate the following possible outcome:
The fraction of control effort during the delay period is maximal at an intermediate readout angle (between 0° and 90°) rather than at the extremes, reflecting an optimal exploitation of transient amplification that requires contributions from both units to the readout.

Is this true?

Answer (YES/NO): NO